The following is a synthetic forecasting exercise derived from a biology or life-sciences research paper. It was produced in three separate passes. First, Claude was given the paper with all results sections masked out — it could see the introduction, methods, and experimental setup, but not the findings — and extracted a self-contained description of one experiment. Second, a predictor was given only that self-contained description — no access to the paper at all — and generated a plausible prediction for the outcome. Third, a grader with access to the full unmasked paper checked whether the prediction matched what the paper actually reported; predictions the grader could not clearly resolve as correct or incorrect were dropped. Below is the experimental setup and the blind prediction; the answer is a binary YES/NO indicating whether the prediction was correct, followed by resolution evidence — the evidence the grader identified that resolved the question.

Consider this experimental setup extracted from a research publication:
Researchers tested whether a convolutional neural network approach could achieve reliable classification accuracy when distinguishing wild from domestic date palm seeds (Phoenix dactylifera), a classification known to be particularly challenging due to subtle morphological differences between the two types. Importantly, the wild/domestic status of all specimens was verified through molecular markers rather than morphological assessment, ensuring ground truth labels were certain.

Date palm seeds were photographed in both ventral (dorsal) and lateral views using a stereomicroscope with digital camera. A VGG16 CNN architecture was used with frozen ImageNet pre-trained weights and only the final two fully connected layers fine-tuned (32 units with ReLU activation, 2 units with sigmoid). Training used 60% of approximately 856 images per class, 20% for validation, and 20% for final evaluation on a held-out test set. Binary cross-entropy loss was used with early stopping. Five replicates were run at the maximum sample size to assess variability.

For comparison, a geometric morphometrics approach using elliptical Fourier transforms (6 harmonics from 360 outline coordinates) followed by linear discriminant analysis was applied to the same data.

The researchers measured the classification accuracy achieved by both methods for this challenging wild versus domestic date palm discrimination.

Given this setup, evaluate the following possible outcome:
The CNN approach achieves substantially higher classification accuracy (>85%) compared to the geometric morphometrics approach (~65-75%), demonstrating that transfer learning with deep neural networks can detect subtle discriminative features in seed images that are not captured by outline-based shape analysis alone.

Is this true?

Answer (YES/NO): NO